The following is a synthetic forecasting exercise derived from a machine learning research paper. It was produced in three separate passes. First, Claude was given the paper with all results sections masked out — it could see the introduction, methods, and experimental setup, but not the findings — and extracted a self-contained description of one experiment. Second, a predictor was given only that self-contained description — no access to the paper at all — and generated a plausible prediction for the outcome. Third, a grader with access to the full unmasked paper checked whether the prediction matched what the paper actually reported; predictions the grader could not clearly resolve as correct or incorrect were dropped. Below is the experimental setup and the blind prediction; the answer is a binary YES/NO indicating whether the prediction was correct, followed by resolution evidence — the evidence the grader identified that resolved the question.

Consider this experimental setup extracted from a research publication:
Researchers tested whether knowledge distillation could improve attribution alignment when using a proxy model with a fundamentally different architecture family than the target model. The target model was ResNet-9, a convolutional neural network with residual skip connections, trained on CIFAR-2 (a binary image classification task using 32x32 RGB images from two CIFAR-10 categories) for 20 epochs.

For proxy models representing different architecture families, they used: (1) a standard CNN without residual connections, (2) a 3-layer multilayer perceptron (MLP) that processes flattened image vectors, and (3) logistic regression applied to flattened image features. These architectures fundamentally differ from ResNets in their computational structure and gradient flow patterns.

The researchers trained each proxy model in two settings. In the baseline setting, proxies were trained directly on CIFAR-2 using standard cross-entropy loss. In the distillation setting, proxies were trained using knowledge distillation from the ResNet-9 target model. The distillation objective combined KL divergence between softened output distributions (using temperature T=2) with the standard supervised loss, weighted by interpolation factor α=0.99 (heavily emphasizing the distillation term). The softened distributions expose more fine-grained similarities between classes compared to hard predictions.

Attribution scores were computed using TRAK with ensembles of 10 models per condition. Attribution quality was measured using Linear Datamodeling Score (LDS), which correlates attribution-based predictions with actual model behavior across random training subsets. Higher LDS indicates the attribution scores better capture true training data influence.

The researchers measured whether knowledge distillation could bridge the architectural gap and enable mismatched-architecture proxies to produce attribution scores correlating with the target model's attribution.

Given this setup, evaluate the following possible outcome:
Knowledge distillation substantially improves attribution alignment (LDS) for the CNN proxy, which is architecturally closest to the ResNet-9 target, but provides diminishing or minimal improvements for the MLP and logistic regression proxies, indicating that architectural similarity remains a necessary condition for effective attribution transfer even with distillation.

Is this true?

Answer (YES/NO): NO